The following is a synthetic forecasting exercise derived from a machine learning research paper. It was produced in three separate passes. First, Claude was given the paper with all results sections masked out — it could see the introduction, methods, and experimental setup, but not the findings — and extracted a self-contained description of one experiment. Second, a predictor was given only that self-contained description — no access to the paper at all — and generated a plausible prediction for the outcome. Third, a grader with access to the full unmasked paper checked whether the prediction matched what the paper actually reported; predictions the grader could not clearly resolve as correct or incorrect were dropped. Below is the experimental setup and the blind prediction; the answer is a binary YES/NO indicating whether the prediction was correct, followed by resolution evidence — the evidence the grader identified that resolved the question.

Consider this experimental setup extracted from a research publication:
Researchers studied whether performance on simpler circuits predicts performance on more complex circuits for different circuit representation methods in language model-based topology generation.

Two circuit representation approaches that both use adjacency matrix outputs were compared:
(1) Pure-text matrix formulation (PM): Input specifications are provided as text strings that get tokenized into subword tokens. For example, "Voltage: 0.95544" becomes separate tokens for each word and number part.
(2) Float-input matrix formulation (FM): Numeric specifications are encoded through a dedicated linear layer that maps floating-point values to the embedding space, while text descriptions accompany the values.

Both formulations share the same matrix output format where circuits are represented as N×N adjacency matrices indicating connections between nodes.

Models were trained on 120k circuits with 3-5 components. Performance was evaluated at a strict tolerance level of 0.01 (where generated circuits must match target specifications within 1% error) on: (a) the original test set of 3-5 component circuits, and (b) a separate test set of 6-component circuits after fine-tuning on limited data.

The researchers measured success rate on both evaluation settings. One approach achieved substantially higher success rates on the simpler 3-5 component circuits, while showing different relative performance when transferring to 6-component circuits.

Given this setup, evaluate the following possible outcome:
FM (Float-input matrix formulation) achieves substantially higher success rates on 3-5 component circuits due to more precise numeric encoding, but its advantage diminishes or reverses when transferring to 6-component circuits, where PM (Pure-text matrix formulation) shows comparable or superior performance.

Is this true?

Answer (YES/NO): NO